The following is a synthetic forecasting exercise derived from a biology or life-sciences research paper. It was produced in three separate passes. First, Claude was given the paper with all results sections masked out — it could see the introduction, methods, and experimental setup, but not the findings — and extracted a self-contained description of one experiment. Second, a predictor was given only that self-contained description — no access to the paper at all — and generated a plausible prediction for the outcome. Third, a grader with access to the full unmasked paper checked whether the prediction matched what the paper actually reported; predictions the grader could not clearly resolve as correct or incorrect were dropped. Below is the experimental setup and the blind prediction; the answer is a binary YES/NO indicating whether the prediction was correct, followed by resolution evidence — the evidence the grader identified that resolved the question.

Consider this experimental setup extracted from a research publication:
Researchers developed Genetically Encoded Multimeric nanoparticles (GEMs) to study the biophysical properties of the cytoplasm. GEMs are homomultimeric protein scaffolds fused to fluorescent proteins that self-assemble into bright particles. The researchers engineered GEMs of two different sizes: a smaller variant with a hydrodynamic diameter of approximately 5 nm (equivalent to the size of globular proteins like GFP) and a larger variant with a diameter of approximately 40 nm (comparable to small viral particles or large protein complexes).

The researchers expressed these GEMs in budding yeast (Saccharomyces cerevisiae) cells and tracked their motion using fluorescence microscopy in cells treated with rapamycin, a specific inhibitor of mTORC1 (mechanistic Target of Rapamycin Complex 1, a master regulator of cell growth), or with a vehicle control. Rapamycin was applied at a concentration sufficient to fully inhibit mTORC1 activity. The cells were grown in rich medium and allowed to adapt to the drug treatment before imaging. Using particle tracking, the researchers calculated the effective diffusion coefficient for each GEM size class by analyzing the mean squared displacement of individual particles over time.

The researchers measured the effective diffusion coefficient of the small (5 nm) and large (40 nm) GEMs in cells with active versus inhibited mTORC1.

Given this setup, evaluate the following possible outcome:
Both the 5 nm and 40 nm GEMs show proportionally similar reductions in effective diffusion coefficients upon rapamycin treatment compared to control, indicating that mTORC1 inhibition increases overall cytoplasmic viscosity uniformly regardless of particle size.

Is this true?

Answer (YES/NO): NO